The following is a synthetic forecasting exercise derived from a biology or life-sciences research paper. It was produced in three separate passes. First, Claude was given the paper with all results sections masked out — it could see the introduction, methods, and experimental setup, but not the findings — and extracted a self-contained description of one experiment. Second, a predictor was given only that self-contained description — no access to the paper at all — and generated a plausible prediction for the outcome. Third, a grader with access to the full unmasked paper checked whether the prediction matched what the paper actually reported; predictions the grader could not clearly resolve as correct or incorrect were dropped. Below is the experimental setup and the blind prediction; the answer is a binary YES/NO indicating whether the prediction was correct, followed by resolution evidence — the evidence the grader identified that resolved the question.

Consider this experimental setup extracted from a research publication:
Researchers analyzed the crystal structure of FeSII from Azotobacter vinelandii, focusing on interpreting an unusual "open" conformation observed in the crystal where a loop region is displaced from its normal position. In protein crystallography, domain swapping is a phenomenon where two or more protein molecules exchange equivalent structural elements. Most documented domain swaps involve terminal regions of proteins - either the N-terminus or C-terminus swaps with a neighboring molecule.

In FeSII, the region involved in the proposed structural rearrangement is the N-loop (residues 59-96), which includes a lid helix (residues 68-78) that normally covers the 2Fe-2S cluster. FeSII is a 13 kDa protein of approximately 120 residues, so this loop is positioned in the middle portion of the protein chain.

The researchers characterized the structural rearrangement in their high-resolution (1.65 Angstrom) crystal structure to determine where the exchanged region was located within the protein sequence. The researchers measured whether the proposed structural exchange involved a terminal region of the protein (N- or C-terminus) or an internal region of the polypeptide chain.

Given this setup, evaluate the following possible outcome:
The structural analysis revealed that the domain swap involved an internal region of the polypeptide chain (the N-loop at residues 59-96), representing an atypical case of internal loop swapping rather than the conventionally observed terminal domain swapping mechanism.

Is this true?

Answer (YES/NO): YES